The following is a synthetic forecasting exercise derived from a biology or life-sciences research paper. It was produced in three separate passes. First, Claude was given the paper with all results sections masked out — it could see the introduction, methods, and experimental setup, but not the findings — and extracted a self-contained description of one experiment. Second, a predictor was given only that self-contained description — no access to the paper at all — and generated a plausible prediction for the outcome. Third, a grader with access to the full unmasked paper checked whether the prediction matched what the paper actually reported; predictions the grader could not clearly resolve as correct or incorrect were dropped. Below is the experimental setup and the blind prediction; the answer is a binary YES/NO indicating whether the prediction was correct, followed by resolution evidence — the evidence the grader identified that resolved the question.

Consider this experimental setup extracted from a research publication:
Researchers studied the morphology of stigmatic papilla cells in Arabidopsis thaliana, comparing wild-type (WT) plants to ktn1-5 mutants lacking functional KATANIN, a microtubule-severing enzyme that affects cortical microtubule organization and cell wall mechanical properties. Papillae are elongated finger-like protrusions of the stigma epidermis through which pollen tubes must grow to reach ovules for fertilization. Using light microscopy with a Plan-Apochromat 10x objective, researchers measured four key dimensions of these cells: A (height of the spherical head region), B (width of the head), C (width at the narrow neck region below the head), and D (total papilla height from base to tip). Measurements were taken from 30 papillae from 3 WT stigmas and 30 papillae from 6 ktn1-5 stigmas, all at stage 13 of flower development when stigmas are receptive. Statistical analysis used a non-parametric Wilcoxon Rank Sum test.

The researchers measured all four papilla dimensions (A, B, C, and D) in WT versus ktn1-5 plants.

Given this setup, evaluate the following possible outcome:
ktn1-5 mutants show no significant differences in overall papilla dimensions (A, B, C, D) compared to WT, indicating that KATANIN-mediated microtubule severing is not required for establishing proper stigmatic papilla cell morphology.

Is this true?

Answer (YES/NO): NO